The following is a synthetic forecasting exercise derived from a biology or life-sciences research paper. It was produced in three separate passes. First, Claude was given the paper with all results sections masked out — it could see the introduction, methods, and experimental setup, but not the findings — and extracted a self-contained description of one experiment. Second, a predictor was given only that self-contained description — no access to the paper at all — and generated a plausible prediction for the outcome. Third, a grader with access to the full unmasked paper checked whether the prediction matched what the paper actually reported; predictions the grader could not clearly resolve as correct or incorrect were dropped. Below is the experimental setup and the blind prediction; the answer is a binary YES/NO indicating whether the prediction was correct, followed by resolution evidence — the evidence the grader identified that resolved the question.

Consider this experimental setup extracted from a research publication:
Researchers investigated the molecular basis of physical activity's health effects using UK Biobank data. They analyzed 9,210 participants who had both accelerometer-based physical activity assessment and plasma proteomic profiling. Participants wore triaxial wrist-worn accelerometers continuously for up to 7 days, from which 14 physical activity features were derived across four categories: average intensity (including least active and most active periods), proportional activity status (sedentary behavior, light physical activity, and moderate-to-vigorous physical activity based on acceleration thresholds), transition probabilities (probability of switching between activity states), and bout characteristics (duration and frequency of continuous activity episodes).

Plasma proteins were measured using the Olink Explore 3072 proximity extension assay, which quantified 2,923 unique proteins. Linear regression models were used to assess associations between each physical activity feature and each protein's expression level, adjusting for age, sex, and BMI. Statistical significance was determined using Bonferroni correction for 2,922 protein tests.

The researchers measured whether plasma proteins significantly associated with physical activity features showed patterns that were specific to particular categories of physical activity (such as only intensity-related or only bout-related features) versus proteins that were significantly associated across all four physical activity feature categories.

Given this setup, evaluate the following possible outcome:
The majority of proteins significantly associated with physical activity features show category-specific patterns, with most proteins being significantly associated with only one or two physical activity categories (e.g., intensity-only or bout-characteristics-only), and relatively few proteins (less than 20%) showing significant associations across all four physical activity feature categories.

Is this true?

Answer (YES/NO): NO